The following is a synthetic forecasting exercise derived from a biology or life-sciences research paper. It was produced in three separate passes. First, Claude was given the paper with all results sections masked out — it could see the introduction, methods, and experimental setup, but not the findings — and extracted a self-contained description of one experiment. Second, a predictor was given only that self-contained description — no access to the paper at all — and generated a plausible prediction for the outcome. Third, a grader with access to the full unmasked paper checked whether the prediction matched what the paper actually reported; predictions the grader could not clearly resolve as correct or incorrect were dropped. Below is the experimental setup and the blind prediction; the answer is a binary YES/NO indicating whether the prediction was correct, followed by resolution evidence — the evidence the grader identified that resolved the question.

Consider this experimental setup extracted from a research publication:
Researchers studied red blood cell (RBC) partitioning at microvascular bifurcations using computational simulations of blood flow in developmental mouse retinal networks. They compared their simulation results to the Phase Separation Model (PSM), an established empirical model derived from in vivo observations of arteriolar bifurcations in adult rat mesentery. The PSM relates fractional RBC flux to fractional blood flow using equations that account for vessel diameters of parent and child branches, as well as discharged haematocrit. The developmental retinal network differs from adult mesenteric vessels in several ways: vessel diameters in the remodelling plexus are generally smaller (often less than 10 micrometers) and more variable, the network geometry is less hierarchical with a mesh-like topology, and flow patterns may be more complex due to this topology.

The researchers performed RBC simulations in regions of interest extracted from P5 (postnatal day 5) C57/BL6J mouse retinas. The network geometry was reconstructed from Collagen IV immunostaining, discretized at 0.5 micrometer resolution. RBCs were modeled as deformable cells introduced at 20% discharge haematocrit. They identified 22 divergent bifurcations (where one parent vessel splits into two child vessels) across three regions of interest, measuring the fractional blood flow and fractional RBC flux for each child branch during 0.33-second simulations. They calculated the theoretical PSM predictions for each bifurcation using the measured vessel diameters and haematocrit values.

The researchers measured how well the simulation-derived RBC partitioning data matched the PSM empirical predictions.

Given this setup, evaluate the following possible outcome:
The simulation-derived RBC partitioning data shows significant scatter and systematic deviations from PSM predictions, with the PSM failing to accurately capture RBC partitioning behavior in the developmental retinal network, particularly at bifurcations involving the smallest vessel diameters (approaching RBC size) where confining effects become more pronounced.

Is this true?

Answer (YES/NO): NO